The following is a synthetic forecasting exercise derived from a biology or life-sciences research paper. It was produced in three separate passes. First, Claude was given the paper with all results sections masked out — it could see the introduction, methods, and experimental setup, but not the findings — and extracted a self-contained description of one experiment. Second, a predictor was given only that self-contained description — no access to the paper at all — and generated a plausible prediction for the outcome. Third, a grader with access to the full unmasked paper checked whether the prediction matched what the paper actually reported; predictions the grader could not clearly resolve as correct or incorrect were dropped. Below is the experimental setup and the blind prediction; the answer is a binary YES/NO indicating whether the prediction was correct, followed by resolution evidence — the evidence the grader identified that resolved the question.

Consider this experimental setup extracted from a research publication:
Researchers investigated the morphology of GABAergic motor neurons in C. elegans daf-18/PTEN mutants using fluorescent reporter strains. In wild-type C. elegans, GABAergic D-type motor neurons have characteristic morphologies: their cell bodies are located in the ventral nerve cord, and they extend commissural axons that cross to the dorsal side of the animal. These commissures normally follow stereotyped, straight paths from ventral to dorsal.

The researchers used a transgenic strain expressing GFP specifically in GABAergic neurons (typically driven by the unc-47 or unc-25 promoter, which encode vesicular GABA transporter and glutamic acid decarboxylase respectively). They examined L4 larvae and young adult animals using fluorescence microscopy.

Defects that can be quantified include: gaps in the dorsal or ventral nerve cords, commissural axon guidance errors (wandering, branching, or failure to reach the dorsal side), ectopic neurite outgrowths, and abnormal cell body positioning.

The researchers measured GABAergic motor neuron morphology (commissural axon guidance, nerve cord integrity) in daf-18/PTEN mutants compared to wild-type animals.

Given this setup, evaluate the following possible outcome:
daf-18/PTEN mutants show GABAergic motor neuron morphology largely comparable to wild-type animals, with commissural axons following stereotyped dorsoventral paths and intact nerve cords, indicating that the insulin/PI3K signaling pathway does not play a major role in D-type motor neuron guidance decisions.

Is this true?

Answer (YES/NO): NO